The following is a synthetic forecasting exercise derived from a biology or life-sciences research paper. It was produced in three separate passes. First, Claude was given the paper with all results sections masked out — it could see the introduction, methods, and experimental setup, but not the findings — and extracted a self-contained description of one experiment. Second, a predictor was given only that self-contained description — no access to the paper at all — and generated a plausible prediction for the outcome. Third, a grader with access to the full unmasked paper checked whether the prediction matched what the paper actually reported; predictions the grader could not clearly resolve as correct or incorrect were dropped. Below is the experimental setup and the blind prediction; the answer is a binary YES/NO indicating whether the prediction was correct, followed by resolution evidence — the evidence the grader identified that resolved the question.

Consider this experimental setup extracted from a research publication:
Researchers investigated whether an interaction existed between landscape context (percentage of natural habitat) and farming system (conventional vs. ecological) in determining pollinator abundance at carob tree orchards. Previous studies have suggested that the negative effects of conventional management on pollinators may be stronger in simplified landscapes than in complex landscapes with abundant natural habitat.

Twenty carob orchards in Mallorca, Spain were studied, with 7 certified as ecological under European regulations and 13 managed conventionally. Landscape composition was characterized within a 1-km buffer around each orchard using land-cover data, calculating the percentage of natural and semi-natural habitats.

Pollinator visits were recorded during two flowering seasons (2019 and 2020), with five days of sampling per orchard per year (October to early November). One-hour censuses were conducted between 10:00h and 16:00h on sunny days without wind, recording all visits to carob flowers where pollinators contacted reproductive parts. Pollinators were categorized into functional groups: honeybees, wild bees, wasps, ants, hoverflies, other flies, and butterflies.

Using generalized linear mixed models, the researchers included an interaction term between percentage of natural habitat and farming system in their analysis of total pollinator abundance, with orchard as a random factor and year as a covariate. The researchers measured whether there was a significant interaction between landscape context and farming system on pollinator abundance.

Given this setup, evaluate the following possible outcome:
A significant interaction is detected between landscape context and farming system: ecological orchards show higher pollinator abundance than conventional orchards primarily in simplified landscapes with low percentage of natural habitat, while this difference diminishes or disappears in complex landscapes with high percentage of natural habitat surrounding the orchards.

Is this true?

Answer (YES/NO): NO